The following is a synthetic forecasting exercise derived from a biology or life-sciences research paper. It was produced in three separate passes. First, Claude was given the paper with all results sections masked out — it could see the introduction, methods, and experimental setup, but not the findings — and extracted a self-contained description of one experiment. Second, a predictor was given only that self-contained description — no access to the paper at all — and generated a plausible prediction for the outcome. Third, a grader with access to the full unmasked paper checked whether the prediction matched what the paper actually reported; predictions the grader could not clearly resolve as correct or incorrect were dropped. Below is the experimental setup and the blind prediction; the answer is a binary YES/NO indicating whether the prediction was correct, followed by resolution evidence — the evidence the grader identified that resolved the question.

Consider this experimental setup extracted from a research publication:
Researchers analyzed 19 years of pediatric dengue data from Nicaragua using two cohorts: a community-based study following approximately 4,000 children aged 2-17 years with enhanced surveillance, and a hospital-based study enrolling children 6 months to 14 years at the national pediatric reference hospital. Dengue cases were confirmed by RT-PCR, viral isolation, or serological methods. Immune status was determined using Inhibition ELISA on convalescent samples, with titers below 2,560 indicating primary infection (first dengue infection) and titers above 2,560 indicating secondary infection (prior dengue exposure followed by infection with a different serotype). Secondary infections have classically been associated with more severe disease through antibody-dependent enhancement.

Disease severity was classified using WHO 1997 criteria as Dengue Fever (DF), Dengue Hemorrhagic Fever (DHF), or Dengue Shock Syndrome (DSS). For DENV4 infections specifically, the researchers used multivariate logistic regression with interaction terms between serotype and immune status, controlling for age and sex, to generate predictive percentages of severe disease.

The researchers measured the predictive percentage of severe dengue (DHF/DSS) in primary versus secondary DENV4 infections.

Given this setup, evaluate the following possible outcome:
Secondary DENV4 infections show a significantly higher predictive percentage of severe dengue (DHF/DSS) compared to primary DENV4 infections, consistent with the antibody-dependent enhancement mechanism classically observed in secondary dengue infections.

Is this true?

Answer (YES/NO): YES